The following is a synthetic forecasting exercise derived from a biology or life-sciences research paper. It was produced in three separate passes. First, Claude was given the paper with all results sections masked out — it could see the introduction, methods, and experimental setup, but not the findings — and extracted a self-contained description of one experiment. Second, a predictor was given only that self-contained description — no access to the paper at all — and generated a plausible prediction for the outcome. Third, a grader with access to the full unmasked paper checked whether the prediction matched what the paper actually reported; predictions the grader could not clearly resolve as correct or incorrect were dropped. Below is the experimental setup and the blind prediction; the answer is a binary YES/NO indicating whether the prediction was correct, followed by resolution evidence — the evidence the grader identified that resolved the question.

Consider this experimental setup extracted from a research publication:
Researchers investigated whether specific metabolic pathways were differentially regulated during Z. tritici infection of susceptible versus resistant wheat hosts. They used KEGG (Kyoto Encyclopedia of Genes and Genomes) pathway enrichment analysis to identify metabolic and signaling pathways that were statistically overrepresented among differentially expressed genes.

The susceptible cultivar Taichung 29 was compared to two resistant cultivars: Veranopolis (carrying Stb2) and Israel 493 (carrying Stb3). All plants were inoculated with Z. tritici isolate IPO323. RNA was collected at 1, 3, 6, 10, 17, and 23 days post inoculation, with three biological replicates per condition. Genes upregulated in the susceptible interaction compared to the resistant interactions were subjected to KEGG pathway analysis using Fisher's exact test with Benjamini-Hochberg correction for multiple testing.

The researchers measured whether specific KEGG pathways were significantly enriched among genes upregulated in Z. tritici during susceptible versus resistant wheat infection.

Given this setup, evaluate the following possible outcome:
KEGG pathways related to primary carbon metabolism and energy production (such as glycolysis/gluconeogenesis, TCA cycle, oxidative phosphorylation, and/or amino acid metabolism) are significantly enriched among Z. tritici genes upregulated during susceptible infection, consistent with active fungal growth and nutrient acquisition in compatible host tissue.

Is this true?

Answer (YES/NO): YES